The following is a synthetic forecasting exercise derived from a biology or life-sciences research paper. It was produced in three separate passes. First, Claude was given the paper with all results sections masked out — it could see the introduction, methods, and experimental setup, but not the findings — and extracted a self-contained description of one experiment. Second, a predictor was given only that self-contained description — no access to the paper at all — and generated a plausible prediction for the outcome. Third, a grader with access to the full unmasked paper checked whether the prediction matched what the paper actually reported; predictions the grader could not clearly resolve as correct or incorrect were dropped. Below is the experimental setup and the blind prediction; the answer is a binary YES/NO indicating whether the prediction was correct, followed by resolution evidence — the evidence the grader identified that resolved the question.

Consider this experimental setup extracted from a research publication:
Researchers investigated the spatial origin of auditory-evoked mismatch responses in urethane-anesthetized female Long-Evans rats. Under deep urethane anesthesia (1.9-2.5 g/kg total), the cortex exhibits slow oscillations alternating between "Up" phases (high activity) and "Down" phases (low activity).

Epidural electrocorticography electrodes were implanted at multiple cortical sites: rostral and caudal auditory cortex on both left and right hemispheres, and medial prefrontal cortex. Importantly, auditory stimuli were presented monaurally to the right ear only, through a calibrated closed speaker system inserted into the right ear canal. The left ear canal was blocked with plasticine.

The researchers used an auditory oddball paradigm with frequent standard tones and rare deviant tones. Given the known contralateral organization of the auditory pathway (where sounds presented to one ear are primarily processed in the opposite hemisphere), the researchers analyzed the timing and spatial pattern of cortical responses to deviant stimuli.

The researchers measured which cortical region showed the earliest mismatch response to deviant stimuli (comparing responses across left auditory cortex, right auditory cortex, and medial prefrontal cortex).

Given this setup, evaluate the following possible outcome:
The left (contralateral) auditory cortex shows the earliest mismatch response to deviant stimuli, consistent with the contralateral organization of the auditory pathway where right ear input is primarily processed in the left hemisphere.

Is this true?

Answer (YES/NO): YES